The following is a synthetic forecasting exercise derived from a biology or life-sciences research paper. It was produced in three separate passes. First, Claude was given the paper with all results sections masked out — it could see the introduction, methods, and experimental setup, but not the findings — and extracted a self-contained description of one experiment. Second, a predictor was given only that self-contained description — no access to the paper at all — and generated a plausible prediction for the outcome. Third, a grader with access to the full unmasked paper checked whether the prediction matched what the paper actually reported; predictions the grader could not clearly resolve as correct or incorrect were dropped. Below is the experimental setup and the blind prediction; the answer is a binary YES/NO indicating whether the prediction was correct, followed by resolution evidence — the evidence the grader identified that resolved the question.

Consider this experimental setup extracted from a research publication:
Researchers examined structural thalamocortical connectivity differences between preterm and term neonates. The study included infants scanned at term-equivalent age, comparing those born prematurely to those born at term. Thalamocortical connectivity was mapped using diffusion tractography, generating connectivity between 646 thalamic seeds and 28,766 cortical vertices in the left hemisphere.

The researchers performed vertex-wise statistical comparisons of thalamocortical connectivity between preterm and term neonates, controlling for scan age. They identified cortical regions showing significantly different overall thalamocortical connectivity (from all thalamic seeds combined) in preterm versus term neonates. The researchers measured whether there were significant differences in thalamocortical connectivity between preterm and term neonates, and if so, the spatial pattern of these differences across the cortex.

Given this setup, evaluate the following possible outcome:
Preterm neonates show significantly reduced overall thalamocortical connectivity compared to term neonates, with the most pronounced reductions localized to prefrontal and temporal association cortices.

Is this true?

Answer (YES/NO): NO